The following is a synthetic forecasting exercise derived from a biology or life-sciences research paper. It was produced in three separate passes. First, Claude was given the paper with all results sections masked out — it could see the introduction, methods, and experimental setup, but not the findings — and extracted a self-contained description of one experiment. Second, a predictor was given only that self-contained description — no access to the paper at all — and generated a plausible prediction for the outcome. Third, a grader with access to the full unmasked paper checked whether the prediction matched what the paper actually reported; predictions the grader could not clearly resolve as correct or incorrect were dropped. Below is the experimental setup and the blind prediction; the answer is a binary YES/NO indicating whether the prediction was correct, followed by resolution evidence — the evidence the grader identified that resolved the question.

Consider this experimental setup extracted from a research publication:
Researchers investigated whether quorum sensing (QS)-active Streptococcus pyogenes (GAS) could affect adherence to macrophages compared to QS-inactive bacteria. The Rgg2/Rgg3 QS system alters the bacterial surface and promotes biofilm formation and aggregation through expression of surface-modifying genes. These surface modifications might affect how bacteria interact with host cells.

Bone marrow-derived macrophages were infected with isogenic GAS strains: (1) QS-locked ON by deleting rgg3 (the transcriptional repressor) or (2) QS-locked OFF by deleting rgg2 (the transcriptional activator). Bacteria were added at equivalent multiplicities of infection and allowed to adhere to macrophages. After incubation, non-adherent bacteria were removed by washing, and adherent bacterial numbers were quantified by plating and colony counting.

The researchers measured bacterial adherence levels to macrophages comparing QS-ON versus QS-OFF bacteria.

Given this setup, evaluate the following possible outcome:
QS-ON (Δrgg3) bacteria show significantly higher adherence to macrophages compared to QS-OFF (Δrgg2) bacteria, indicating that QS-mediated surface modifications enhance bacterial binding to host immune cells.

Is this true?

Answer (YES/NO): NO